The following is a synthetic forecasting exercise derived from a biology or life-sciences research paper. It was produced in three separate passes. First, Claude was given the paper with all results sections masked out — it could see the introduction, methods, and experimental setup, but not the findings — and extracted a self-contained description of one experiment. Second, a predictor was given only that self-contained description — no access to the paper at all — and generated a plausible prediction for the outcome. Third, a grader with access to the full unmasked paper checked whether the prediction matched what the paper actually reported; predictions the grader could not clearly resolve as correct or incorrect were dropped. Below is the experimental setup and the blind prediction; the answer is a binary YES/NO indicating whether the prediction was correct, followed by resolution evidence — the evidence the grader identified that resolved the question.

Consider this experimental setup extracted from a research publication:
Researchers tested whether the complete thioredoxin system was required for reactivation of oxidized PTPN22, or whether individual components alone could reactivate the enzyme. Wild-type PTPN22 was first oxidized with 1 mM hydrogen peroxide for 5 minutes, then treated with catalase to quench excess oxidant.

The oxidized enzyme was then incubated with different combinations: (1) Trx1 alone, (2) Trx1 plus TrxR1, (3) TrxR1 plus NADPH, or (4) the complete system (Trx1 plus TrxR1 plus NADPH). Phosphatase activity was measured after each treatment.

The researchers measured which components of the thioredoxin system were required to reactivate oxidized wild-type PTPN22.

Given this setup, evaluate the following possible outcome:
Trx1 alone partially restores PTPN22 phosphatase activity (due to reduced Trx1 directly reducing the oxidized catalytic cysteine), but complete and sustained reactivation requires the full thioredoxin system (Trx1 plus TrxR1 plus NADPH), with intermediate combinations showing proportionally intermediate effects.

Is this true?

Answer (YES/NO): NO